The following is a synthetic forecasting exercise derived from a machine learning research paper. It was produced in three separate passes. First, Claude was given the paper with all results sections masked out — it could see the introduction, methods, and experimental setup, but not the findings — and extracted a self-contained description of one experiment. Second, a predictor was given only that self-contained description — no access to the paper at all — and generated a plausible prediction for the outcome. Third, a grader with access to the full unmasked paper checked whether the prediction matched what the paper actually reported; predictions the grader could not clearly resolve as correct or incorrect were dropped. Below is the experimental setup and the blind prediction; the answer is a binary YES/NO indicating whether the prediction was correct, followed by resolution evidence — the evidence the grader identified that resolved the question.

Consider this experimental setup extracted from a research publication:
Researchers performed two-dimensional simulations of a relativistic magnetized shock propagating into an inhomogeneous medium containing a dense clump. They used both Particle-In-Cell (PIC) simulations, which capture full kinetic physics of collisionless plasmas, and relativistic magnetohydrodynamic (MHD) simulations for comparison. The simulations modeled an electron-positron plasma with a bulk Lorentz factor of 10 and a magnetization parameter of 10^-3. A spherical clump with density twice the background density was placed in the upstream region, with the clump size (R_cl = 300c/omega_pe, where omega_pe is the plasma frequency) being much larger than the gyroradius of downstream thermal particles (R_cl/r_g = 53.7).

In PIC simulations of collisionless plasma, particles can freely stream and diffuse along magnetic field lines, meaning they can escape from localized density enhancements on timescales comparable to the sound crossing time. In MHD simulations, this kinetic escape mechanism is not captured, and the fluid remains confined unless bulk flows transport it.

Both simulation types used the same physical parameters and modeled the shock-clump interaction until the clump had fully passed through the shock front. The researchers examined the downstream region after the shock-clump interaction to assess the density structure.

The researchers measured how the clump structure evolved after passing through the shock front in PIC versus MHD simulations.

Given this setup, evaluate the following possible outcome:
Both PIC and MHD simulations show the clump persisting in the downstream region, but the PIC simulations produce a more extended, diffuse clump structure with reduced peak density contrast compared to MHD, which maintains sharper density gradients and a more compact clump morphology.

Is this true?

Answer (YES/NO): NO